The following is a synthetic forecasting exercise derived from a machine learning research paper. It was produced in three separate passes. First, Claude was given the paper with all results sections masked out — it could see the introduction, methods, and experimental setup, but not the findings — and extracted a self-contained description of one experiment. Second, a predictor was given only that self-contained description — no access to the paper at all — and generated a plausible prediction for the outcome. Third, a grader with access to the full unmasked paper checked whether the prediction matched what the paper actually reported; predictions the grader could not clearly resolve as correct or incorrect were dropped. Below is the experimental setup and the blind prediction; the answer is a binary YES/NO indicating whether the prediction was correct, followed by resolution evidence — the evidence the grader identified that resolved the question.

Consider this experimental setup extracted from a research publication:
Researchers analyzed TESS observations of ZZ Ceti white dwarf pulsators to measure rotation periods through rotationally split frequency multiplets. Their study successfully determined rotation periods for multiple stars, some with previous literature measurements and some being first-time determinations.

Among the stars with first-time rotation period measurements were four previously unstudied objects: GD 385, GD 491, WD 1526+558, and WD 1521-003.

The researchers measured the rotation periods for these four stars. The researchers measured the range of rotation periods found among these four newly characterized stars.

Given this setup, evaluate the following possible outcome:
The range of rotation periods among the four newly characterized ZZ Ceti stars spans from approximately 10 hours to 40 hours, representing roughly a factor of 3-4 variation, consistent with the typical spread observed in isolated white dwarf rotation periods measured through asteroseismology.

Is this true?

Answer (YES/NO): NO